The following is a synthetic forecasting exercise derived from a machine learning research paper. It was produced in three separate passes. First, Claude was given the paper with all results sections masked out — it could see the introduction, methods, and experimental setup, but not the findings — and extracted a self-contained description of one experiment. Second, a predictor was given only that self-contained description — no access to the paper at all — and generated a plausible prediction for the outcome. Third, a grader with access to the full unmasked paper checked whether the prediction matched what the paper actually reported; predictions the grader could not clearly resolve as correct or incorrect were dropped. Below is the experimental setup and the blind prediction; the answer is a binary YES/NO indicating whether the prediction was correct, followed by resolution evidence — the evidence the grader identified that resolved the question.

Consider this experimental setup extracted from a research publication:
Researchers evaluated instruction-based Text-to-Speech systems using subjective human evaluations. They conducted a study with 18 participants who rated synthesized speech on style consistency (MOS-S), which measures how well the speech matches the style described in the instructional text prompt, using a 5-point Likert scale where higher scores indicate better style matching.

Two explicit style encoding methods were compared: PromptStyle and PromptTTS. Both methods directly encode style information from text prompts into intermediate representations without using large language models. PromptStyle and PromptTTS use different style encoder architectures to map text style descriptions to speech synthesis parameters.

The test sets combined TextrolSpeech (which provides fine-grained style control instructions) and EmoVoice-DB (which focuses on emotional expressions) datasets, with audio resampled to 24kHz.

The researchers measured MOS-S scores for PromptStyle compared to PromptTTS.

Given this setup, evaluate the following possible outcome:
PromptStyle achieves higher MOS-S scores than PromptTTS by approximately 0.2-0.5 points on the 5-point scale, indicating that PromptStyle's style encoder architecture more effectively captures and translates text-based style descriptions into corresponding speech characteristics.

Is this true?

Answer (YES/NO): NO